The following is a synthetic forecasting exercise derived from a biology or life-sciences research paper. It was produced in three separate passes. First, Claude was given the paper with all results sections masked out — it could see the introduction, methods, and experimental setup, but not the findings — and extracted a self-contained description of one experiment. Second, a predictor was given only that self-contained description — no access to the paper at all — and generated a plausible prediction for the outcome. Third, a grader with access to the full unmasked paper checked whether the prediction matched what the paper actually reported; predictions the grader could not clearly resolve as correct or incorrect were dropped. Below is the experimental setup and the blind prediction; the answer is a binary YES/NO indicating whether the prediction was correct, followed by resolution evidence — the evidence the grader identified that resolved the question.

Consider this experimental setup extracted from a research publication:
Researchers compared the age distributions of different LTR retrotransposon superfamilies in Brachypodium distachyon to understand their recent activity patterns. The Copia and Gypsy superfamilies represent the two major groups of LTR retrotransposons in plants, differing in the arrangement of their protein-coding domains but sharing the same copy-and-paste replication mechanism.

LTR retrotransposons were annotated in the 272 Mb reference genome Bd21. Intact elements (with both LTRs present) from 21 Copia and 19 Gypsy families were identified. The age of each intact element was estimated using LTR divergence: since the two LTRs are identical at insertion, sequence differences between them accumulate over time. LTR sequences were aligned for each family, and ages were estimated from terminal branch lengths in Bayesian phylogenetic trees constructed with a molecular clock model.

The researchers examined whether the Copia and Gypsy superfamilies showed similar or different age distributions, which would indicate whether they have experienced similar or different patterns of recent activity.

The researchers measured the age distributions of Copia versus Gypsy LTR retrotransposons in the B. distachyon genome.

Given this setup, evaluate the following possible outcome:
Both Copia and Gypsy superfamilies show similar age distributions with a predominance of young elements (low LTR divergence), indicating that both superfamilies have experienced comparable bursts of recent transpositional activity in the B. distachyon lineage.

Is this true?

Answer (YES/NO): NO